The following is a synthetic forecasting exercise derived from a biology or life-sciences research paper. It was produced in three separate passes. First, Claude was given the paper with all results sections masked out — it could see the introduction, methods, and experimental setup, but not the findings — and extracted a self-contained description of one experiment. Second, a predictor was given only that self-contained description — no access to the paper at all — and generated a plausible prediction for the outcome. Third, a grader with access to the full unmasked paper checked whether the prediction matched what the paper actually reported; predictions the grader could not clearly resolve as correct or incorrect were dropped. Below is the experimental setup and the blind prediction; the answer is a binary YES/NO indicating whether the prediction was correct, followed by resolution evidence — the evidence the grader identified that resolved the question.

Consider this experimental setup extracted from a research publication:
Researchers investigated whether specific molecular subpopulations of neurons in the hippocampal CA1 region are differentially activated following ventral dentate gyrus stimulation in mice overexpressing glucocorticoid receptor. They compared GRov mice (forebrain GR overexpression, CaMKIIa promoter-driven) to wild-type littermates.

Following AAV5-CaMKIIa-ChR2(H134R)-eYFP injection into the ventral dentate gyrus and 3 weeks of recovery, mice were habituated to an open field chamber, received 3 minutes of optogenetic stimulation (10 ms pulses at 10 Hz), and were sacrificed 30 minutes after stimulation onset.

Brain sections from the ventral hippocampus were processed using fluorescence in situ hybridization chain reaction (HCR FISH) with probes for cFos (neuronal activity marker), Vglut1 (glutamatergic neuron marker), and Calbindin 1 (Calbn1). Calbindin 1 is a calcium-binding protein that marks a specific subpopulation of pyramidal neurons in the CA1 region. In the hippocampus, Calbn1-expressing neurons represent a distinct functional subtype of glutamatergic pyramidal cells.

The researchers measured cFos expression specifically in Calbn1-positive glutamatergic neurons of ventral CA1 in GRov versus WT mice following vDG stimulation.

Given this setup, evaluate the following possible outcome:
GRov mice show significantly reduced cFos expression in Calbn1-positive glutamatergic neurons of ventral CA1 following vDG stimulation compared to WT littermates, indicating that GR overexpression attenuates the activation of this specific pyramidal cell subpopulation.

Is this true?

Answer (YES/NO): NO